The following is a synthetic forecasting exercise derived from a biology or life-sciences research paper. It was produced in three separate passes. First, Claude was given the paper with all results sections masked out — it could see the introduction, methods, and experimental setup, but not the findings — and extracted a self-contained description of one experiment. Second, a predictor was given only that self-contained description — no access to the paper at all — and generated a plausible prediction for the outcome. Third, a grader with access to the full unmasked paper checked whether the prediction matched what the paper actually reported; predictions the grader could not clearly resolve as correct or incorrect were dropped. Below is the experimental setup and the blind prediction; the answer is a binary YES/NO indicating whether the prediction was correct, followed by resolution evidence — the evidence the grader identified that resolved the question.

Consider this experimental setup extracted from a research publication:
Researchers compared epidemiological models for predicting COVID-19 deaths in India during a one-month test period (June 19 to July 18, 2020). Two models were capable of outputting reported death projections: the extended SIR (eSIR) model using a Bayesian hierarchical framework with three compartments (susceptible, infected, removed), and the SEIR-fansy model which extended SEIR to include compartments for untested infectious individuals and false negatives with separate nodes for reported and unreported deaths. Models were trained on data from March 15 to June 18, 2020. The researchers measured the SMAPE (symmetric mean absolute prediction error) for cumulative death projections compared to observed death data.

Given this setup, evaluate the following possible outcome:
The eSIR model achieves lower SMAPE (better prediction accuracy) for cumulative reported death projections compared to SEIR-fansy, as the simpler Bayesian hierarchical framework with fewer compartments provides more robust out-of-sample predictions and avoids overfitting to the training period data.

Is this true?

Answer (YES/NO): NO